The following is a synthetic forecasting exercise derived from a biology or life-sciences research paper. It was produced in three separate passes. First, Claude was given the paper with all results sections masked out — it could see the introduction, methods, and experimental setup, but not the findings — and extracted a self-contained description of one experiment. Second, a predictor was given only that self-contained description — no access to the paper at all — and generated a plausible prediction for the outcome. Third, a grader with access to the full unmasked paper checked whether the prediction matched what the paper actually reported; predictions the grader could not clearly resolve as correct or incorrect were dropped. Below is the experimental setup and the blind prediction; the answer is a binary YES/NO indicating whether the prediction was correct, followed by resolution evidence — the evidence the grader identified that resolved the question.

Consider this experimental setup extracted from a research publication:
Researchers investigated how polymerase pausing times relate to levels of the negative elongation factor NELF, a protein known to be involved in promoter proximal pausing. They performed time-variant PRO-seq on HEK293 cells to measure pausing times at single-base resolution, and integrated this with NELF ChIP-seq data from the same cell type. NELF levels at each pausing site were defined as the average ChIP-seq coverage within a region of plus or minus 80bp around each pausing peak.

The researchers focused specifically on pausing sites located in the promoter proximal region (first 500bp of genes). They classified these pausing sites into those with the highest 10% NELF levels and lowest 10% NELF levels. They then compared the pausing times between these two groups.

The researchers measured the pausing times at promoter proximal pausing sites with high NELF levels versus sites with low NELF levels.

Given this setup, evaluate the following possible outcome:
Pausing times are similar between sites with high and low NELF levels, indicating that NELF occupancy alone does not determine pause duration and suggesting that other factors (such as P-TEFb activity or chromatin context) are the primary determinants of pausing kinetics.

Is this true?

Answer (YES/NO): NO